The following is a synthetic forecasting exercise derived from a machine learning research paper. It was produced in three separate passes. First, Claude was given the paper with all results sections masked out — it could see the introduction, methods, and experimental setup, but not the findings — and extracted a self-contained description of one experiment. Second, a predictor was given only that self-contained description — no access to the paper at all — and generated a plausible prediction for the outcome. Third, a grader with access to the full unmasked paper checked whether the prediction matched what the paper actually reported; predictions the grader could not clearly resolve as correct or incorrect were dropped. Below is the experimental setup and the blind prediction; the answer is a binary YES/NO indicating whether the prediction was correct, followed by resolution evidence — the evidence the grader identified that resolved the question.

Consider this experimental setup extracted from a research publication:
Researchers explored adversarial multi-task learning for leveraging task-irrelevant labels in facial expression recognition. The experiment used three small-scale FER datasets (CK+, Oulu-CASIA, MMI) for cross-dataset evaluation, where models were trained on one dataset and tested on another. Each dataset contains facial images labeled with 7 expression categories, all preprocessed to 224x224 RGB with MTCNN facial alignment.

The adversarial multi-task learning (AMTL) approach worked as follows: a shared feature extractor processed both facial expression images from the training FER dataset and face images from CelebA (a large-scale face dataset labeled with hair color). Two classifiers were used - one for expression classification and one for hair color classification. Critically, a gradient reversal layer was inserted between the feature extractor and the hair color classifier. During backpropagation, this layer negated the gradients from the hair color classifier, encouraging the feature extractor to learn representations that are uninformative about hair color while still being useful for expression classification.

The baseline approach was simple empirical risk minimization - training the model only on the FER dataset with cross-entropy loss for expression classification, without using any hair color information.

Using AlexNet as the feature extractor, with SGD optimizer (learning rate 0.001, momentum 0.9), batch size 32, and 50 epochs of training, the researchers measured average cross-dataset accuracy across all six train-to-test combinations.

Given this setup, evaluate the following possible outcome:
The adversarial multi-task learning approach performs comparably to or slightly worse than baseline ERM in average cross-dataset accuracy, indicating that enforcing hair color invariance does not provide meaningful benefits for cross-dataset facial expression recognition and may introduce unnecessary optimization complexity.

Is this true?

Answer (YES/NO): NO